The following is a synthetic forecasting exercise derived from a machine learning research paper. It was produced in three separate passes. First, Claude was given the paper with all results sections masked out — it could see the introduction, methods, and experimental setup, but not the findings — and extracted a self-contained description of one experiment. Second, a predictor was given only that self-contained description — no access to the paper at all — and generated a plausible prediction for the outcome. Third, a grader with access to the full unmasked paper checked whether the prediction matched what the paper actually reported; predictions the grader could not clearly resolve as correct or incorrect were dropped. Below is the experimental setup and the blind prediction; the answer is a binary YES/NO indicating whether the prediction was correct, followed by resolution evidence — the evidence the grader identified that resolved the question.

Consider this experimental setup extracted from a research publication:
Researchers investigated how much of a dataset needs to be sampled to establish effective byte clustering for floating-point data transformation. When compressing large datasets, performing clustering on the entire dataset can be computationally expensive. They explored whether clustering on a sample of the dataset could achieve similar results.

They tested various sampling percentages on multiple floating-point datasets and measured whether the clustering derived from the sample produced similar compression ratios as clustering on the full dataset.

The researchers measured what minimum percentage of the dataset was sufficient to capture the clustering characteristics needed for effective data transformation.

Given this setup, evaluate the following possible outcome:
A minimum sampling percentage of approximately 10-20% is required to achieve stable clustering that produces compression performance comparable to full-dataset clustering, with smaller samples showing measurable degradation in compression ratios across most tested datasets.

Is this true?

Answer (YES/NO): NO